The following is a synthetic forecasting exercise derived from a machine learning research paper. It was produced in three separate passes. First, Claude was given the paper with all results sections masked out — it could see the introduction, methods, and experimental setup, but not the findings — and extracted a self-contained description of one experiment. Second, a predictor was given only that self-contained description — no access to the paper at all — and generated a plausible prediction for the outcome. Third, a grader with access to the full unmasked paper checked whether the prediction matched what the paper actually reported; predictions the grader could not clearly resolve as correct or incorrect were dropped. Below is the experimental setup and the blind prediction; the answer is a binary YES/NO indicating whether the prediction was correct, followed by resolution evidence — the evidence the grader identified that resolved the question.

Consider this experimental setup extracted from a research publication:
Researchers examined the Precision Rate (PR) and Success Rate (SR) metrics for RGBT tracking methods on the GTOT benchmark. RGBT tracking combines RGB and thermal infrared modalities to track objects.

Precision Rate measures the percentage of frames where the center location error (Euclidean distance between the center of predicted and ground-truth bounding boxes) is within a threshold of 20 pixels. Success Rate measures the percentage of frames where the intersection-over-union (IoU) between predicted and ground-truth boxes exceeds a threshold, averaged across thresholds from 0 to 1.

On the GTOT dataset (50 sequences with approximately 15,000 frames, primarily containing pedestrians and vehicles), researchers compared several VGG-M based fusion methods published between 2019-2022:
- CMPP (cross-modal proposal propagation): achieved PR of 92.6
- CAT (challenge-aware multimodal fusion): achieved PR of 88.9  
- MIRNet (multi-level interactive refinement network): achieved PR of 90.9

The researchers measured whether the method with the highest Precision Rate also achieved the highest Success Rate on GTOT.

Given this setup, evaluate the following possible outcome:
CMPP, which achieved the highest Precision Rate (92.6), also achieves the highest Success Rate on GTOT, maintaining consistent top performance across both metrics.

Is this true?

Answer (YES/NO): NO